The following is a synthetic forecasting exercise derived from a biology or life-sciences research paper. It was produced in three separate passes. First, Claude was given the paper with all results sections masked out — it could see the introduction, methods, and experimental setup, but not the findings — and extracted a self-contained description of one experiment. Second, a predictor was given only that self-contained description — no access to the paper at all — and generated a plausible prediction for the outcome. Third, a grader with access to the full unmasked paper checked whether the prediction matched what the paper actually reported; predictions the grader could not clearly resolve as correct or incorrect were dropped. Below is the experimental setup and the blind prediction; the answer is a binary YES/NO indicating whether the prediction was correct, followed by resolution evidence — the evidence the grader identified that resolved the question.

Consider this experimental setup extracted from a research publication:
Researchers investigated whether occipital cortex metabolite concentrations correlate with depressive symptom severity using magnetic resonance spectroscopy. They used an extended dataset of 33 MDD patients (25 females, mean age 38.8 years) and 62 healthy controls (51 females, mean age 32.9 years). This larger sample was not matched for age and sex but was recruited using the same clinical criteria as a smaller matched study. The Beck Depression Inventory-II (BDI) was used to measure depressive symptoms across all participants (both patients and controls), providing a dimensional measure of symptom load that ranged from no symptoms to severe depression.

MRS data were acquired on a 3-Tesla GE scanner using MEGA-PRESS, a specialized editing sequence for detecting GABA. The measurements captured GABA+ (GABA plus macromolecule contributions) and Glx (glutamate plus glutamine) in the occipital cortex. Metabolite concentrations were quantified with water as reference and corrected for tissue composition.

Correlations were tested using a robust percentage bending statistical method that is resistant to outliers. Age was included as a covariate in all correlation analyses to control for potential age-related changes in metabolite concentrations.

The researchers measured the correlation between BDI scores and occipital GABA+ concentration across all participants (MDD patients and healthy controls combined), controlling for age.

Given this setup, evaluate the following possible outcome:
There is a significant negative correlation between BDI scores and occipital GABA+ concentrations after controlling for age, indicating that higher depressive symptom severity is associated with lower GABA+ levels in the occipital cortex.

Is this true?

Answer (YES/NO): NO